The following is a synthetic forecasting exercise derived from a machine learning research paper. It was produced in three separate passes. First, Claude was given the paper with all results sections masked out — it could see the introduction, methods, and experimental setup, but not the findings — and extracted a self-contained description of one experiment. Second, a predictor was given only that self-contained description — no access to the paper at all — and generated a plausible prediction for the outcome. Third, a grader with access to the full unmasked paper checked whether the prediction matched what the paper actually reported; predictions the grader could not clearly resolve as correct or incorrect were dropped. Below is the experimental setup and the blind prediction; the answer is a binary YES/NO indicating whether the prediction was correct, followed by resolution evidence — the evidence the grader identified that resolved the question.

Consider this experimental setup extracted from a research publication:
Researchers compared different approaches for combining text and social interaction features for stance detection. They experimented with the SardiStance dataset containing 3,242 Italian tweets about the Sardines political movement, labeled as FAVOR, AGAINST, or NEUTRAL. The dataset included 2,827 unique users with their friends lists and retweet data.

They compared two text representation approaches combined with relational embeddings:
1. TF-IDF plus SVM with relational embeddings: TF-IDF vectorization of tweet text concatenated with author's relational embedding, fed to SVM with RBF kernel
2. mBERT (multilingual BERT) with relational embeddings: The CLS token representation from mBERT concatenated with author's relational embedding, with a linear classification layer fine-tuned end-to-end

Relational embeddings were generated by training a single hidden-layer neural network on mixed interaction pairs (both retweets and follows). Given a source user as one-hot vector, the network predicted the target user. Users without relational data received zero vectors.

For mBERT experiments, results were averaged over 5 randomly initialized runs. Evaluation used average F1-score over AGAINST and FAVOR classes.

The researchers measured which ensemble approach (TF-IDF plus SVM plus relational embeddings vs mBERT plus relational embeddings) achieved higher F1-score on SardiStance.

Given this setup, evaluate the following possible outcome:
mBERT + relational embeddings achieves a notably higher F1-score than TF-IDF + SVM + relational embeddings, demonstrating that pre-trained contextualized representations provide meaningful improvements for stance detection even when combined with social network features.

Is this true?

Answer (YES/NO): NO